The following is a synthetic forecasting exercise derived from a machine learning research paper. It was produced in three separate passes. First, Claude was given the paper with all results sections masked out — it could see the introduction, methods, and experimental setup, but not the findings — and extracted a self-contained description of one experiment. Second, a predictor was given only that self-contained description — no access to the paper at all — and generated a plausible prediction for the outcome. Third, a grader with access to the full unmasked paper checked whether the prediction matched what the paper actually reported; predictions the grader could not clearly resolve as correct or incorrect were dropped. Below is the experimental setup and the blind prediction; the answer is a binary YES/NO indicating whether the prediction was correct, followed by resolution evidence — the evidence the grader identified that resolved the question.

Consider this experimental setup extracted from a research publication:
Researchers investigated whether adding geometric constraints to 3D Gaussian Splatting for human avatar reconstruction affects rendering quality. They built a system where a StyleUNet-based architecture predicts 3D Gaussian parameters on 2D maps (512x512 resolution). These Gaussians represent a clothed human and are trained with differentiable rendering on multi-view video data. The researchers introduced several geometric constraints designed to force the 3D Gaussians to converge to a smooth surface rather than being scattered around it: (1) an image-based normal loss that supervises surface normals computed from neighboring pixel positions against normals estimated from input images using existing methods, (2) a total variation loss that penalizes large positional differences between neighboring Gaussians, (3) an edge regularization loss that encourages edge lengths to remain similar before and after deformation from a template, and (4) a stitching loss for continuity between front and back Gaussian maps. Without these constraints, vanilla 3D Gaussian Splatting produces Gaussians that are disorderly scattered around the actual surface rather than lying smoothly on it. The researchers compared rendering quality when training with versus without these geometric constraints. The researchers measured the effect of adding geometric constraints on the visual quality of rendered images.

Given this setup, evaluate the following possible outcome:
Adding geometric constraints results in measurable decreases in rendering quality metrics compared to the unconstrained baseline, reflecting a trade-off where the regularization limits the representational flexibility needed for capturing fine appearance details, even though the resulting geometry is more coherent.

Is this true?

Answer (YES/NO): YES